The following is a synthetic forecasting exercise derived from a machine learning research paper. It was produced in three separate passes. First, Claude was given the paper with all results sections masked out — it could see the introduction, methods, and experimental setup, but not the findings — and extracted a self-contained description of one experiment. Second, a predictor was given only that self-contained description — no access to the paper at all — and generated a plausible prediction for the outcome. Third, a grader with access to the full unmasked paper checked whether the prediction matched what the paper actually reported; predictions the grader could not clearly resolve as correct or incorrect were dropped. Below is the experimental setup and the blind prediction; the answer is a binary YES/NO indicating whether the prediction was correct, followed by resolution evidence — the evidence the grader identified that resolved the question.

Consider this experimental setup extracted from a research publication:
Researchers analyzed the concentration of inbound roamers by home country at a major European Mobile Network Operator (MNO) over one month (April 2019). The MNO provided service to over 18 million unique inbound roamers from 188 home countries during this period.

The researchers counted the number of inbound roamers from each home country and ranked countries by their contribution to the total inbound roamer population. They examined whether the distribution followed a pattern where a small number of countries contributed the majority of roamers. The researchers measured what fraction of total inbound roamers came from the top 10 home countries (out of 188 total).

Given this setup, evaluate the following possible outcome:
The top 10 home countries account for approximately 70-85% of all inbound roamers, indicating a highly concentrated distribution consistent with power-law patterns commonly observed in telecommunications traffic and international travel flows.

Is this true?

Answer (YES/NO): NO